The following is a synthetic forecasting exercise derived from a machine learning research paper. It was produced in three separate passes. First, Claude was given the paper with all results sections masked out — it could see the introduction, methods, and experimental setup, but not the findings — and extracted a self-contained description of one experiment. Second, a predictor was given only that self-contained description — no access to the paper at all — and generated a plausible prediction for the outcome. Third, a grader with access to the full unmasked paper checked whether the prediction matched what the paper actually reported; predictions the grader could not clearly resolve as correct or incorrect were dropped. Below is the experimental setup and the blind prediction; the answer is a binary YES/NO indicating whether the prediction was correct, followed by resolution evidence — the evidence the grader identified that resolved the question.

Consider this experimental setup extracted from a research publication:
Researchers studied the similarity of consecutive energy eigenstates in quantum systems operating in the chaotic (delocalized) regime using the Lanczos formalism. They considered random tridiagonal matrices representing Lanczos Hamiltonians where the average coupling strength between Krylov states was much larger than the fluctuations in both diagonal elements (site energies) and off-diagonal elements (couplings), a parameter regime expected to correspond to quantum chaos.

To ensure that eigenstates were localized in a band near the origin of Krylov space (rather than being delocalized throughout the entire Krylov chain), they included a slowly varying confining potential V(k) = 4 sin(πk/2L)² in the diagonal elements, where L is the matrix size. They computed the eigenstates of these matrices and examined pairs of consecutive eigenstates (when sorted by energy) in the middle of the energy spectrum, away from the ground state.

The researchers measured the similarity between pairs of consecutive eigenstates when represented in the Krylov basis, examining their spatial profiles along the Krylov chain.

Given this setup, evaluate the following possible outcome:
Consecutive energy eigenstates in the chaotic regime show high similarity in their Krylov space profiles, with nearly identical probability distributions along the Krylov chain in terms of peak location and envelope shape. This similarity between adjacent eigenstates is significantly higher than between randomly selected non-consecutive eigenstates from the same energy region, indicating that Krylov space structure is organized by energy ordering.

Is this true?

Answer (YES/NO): YES